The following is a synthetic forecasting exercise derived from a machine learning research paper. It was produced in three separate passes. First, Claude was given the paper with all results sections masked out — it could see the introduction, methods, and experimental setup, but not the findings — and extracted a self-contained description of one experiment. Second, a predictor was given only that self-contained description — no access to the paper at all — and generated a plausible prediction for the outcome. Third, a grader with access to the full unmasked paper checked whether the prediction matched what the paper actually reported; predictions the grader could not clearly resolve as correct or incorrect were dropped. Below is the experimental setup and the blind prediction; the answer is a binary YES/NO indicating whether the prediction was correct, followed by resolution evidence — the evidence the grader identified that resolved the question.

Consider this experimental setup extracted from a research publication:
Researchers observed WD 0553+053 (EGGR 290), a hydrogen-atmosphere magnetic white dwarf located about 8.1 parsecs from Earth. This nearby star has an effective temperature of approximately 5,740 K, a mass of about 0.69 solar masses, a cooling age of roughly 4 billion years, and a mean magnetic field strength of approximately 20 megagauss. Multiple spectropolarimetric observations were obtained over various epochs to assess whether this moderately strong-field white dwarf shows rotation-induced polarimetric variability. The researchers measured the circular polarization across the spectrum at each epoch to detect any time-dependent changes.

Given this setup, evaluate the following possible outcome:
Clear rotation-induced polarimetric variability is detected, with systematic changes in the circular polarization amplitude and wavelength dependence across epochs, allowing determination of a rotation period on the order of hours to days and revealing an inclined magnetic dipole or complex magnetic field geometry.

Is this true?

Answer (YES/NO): NO